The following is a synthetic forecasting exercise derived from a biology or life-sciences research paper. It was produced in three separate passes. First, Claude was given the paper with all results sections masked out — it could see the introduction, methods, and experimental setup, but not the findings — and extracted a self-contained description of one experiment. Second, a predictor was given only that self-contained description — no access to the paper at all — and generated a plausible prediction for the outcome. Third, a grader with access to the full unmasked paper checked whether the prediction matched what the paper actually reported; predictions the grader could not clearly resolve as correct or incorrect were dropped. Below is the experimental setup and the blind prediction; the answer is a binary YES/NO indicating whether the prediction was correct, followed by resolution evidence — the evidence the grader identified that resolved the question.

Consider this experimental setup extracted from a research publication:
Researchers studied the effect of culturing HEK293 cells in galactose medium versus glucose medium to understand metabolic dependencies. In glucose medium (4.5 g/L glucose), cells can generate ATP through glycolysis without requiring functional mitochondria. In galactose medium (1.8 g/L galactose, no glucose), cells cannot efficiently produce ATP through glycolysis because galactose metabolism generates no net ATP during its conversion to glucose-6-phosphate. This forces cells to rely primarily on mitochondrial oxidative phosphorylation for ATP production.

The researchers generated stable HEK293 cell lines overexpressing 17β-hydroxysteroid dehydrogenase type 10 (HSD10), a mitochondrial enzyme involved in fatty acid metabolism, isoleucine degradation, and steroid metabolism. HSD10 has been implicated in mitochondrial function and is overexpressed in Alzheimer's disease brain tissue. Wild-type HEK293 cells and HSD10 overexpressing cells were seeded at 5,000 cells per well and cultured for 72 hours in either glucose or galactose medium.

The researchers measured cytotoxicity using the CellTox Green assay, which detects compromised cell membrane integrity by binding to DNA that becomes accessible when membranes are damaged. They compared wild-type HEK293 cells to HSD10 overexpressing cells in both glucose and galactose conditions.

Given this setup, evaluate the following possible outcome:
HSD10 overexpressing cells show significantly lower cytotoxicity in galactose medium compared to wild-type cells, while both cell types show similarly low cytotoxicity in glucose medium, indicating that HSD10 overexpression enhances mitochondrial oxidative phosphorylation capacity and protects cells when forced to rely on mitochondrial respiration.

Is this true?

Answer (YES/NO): NO